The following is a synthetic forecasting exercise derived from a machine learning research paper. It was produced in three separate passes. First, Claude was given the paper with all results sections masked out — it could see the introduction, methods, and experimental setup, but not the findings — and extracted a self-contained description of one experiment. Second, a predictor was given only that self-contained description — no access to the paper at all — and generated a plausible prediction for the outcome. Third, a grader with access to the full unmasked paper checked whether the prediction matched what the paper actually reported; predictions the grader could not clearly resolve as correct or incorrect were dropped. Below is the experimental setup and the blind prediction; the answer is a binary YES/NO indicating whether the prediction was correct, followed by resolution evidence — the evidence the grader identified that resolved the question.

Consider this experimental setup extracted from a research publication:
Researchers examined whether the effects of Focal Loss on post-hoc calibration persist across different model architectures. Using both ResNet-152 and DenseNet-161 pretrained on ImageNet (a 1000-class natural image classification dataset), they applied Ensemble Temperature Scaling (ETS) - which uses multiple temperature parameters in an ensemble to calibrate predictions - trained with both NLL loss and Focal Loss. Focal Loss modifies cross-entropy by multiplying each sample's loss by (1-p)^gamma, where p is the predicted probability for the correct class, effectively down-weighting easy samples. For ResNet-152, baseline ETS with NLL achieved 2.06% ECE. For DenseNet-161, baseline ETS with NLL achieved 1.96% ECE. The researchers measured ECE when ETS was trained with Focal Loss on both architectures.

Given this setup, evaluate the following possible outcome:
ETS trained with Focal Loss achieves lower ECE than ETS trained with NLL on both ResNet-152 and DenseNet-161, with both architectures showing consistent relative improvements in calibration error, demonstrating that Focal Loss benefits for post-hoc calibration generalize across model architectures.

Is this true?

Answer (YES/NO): NO